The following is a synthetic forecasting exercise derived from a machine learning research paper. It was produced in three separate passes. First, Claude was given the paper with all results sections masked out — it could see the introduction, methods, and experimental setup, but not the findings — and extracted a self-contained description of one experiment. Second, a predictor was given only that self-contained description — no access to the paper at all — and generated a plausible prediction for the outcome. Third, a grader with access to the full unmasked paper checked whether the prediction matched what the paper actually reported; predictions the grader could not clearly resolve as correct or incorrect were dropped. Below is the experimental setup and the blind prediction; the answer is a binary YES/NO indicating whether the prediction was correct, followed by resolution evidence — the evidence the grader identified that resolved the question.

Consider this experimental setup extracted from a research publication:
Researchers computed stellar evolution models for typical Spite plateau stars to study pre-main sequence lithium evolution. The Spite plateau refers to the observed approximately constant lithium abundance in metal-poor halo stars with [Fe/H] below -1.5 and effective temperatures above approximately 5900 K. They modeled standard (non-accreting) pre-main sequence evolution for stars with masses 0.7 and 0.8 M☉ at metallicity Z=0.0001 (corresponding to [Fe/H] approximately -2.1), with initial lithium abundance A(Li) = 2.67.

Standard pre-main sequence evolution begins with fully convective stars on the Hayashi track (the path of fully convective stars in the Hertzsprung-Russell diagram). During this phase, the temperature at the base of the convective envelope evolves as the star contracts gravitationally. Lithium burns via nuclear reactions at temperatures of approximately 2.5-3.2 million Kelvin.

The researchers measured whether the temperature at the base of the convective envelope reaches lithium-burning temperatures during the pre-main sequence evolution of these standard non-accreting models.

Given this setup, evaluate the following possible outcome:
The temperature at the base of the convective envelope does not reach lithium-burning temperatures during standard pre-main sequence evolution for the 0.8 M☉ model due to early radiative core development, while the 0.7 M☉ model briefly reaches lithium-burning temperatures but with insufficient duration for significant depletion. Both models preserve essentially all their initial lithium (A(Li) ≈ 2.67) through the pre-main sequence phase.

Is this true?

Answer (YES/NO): NO